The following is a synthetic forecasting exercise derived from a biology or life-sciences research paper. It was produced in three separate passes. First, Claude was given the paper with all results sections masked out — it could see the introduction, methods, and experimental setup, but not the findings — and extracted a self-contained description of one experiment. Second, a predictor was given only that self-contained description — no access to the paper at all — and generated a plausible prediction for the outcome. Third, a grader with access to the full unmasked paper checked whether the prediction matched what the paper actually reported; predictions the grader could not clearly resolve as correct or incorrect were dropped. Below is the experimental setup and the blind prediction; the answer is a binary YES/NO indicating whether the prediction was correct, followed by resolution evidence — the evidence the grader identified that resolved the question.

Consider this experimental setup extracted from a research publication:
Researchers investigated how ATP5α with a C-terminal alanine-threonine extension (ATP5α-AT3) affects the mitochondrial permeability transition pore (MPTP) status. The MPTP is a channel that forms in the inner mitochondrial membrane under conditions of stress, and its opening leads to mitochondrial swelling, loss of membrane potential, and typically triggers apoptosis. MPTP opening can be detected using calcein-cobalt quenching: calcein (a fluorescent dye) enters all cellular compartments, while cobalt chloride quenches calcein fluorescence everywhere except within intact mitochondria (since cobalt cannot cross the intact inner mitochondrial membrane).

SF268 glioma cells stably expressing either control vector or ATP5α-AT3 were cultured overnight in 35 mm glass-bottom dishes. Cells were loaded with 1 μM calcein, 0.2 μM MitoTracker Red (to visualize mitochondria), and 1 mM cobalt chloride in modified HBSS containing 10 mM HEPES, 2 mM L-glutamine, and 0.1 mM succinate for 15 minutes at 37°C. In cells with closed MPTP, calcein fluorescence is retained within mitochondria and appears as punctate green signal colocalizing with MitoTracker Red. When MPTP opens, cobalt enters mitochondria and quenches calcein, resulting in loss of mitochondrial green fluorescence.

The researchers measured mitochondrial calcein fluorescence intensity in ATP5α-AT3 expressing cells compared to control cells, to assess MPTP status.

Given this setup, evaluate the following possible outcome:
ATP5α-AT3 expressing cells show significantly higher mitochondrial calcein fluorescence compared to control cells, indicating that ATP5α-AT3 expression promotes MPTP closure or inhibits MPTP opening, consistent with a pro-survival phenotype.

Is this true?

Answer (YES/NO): YES